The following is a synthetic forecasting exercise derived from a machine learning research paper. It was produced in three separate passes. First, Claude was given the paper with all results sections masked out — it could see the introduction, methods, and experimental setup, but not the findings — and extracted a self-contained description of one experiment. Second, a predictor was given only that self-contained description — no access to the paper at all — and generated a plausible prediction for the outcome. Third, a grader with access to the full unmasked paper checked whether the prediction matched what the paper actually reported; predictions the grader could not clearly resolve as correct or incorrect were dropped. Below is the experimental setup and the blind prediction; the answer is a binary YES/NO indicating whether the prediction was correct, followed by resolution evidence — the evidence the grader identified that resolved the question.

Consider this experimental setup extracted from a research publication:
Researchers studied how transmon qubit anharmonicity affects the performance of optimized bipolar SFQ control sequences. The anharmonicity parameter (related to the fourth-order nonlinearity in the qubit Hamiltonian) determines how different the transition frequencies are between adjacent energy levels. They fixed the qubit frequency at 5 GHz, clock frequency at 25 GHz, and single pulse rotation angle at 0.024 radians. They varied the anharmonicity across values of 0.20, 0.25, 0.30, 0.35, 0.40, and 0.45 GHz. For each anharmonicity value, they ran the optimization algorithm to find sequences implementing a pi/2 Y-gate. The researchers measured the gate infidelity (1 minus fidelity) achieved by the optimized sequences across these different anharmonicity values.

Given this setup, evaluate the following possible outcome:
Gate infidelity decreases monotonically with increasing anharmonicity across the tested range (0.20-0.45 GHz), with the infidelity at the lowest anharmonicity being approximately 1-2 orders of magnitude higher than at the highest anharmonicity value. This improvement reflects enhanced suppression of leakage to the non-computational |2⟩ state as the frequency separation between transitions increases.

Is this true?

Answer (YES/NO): NO